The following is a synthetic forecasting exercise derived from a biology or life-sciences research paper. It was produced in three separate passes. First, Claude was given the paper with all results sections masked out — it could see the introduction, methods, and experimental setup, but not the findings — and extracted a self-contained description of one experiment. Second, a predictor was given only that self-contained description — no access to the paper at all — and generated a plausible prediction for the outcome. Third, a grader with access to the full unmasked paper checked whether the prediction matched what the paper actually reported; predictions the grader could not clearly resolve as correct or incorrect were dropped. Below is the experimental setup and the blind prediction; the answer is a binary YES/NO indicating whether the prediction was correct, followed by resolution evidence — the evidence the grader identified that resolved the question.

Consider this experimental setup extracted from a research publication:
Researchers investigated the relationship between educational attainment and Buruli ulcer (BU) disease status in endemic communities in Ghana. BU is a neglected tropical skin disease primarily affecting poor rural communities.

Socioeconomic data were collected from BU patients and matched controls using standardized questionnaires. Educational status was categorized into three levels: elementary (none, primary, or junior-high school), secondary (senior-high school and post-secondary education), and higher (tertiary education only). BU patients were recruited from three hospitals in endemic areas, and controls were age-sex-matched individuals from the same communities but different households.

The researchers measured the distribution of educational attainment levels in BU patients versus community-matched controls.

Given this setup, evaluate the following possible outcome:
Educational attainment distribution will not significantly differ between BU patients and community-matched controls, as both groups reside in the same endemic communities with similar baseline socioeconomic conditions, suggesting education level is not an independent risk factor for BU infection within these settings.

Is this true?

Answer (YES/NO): YES